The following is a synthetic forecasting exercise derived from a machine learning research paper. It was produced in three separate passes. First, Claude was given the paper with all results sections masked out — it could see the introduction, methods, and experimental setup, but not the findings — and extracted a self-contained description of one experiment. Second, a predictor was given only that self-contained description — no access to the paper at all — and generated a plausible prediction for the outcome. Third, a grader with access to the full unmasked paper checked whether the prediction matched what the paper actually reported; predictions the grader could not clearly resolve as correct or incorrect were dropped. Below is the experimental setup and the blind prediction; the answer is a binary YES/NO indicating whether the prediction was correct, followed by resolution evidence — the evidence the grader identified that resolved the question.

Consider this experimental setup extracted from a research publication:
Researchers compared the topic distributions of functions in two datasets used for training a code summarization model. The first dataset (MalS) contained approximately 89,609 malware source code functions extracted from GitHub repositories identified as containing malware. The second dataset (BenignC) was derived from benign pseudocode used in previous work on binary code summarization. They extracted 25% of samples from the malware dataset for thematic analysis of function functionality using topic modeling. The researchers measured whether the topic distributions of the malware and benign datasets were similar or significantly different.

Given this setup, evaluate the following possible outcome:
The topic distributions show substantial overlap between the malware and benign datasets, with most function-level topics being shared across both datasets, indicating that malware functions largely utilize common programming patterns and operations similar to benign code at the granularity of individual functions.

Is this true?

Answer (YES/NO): NO